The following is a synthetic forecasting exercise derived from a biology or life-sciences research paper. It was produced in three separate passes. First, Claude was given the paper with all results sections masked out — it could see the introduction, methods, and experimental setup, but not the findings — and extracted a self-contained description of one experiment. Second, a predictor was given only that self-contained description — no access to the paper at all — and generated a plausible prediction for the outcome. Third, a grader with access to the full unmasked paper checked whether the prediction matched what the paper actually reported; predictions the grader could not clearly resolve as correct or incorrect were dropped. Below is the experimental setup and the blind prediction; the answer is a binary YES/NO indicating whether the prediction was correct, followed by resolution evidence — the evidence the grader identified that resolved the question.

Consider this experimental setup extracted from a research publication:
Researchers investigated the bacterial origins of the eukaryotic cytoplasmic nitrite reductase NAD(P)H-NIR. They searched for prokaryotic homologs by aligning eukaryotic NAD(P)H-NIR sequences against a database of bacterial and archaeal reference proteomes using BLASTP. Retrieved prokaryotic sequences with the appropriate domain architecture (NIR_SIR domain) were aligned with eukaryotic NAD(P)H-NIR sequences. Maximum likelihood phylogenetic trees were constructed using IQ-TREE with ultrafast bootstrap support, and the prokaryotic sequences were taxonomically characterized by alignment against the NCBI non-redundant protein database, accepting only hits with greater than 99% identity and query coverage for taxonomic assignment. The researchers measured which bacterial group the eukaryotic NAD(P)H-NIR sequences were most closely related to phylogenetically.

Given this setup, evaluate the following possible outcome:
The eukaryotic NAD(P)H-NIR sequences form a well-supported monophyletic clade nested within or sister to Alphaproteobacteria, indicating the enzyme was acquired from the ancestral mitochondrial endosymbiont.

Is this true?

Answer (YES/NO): NO